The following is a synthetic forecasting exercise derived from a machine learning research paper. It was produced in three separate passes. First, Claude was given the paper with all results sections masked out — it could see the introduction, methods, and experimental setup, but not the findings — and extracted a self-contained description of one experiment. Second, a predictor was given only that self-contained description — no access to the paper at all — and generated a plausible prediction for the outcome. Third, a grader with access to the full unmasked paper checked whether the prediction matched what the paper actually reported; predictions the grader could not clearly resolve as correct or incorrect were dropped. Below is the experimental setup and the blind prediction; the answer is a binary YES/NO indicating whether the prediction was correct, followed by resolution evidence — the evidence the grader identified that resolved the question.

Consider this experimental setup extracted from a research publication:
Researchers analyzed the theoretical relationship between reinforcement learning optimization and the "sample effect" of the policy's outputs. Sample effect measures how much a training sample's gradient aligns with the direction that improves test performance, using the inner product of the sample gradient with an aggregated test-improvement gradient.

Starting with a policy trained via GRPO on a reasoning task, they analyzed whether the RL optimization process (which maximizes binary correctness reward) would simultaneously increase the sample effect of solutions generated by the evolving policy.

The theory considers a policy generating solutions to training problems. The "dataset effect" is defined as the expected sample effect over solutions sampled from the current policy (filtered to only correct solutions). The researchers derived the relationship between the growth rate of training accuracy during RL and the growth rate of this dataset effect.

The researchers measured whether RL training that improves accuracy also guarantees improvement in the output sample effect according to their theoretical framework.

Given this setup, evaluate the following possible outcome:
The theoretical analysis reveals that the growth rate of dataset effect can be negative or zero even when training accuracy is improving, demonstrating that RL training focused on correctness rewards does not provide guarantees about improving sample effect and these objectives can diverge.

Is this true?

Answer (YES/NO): NO